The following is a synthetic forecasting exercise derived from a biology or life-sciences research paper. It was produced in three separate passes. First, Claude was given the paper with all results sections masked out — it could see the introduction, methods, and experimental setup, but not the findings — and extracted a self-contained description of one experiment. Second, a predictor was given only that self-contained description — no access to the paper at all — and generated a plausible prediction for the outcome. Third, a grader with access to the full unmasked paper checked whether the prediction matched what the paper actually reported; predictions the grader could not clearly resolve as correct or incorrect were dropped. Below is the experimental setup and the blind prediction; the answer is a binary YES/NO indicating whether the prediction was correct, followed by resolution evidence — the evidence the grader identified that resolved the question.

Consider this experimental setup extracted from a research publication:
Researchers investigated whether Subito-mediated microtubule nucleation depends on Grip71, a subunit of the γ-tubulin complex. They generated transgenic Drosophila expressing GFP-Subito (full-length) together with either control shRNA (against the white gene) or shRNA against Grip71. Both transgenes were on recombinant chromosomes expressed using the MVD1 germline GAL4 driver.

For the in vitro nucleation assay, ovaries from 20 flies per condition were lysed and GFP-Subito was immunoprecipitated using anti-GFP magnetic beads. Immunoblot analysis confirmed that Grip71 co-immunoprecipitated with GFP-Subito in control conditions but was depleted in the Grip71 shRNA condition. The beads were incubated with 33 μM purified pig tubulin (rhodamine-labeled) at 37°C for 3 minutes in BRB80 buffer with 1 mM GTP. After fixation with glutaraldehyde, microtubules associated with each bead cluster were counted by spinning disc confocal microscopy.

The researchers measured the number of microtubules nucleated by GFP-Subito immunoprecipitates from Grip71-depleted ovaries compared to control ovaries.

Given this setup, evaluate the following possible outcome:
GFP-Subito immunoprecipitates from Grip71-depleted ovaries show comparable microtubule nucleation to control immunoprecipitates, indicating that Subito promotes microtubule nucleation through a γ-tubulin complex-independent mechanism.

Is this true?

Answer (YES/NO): NO